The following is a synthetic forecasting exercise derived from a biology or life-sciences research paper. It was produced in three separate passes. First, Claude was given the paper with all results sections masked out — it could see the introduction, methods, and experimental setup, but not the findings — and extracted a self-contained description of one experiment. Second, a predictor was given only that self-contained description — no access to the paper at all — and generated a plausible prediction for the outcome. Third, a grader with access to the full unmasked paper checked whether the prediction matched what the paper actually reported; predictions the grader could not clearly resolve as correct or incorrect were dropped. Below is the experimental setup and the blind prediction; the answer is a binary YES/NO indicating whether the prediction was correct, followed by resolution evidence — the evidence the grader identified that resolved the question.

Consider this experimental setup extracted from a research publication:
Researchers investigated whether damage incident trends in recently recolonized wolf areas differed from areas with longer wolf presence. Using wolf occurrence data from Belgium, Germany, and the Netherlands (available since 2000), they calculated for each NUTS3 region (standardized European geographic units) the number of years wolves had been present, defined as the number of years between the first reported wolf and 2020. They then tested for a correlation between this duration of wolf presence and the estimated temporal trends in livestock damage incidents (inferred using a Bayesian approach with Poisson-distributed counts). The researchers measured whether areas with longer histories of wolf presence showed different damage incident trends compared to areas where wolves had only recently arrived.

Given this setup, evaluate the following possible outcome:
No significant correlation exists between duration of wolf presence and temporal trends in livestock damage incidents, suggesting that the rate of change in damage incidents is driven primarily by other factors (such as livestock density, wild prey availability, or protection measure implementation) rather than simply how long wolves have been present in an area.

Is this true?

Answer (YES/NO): YES